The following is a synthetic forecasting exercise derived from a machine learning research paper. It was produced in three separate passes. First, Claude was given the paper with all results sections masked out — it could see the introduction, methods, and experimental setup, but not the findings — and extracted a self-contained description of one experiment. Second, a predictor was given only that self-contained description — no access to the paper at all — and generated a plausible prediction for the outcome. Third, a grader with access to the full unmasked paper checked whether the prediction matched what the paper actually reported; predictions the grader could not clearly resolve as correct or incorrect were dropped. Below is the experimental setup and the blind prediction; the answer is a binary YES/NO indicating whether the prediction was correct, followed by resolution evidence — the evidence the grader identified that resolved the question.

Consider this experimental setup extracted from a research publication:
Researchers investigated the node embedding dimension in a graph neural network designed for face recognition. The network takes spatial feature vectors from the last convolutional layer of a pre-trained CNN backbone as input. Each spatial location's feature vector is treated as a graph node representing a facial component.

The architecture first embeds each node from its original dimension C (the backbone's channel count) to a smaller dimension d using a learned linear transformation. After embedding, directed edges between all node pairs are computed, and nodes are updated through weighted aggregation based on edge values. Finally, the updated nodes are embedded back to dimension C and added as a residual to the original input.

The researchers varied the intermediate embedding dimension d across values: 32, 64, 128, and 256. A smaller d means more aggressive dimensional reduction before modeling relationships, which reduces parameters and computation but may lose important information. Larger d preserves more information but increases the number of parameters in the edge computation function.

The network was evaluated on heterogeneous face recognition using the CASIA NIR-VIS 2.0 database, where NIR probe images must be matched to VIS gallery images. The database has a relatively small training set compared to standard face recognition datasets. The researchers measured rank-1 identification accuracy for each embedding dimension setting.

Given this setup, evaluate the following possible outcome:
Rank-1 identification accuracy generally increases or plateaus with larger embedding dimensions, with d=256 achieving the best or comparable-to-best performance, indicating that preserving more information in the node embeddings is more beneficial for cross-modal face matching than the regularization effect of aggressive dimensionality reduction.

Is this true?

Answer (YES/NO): NO